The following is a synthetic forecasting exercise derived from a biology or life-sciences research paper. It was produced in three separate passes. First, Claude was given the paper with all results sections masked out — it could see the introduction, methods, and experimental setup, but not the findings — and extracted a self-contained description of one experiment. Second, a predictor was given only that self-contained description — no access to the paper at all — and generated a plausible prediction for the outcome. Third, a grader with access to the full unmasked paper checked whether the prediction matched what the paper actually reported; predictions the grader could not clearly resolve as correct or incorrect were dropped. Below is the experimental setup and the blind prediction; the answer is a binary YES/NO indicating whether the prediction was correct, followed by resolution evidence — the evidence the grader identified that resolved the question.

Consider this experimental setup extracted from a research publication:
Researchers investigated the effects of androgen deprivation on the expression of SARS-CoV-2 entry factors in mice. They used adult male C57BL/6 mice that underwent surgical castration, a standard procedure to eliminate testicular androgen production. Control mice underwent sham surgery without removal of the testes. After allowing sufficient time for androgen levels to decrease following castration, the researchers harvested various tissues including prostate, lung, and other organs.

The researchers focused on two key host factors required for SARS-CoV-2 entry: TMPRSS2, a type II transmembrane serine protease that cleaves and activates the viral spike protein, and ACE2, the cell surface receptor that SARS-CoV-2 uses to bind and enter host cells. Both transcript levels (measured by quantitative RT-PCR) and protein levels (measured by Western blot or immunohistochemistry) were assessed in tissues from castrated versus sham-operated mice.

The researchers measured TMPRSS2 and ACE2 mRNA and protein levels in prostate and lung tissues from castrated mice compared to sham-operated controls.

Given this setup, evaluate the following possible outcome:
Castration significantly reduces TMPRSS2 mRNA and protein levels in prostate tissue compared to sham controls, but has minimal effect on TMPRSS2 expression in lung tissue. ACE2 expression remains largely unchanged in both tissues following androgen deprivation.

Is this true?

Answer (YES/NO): NO